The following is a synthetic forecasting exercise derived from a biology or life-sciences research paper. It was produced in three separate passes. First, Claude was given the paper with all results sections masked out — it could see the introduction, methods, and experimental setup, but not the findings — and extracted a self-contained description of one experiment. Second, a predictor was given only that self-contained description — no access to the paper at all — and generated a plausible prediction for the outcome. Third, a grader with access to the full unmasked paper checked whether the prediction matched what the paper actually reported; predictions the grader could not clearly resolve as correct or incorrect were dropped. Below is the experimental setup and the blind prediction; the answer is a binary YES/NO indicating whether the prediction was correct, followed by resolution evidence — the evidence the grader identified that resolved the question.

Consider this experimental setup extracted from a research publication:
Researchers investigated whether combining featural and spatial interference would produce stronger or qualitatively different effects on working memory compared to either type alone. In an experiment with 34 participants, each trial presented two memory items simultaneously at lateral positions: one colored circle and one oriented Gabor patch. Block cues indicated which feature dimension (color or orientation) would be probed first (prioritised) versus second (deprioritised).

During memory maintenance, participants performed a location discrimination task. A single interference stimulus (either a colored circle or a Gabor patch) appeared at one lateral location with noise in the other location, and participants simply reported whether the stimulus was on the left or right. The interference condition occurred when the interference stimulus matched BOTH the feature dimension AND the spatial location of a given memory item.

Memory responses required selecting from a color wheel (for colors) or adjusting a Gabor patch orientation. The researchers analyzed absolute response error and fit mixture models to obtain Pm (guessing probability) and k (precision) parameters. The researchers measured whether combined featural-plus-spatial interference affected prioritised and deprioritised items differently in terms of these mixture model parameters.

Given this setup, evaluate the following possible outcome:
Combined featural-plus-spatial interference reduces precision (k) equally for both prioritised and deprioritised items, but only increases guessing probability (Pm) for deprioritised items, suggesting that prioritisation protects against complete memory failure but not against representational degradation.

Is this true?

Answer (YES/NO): NO